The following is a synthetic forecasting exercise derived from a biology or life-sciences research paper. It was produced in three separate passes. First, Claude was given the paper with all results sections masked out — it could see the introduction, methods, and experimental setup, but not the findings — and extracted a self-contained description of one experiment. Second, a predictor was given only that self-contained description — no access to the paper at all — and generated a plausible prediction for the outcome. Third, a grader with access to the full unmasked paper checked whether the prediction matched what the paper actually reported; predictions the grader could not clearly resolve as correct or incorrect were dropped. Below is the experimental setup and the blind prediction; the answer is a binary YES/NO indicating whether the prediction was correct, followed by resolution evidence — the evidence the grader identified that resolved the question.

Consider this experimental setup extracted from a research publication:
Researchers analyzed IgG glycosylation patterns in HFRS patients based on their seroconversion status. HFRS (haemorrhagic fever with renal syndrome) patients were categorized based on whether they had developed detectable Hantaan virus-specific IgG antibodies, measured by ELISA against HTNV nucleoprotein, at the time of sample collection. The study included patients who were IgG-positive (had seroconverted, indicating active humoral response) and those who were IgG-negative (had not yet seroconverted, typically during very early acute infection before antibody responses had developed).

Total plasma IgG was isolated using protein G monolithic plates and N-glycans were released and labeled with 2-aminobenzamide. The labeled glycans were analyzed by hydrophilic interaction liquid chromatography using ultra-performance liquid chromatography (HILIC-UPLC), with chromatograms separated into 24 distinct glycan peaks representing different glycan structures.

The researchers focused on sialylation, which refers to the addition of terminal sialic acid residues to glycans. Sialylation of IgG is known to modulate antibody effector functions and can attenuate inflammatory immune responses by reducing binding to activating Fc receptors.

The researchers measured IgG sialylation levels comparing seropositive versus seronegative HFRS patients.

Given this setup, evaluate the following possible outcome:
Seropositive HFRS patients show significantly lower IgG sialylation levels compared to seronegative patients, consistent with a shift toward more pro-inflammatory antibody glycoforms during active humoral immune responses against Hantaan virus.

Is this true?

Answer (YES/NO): YES